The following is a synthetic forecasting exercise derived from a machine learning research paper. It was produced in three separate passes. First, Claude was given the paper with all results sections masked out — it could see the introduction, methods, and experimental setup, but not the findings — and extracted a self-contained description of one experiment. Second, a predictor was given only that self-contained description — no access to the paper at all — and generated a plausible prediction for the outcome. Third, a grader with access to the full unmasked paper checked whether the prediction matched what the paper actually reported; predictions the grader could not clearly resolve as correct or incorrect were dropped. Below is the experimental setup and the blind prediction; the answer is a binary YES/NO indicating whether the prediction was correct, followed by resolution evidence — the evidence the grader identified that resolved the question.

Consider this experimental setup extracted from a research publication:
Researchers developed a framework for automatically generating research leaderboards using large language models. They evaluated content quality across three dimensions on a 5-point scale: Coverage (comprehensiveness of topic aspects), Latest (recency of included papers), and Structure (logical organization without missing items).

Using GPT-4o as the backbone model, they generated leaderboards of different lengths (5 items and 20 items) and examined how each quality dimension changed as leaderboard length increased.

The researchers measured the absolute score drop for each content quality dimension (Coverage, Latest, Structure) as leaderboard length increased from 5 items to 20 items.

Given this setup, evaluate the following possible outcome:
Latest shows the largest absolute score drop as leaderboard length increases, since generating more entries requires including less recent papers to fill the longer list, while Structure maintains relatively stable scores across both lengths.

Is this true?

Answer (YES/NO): YES